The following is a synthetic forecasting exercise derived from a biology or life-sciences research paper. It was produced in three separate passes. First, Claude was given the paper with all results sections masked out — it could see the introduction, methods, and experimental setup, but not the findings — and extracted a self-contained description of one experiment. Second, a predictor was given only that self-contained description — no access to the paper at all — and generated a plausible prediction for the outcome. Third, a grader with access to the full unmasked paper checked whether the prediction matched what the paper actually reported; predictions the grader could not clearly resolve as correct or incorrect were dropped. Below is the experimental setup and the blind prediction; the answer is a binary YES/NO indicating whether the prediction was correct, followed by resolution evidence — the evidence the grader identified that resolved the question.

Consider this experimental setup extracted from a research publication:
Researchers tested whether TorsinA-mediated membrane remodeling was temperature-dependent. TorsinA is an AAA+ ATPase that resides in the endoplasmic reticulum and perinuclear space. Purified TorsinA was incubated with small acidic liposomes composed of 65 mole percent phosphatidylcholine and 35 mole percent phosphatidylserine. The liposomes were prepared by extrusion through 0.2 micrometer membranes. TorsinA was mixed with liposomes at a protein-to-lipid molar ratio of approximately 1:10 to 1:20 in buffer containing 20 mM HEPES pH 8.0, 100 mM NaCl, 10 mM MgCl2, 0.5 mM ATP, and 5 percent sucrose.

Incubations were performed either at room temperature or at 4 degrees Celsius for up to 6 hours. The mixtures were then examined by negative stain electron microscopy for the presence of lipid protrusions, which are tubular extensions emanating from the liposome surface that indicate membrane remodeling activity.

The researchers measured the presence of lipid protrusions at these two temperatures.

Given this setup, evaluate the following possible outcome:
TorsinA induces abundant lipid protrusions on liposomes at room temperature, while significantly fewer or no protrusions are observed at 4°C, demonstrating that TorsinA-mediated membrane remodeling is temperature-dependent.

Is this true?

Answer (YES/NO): NO